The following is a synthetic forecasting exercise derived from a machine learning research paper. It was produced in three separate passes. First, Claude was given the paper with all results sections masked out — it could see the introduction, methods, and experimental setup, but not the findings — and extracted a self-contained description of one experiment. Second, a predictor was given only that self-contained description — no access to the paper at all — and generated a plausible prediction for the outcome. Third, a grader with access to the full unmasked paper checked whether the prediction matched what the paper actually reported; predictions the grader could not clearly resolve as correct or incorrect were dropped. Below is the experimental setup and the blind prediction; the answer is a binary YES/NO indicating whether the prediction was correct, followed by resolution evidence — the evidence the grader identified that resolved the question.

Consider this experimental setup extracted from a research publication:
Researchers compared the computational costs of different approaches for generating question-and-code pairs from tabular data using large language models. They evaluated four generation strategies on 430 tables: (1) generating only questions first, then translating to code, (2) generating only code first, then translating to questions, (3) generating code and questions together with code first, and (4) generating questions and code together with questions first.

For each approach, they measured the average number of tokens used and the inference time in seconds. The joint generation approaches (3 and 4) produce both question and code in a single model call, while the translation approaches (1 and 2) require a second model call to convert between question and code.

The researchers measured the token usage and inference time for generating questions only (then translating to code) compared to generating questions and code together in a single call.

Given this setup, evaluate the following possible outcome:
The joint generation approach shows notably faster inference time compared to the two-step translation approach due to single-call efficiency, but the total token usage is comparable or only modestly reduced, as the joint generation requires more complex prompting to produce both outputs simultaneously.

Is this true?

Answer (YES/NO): NO